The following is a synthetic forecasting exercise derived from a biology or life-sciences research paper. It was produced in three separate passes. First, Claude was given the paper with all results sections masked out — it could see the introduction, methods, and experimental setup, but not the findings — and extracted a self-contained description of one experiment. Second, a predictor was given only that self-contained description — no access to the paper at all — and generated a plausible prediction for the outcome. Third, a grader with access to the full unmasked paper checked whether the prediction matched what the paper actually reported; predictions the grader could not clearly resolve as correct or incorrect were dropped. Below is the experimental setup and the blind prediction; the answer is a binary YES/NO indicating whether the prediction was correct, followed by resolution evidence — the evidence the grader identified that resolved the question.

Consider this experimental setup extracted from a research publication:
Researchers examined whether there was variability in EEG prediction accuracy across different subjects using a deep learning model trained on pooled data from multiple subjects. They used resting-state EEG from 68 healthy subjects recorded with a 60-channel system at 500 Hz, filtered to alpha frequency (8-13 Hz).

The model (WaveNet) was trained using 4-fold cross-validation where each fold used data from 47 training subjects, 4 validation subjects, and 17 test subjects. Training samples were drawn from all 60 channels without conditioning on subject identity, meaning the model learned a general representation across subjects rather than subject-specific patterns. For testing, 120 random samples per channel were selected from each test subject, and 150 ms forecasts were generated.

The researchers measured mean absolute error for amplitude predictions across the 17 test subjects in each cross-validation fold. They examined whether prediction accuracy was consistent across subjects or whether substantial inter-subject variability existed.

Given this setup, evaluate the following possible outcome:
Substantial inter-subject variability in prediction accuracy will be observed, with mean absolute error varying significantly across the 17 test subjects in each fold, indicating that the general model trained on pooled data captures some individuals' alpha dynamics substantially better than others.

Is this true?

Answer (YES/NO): YES